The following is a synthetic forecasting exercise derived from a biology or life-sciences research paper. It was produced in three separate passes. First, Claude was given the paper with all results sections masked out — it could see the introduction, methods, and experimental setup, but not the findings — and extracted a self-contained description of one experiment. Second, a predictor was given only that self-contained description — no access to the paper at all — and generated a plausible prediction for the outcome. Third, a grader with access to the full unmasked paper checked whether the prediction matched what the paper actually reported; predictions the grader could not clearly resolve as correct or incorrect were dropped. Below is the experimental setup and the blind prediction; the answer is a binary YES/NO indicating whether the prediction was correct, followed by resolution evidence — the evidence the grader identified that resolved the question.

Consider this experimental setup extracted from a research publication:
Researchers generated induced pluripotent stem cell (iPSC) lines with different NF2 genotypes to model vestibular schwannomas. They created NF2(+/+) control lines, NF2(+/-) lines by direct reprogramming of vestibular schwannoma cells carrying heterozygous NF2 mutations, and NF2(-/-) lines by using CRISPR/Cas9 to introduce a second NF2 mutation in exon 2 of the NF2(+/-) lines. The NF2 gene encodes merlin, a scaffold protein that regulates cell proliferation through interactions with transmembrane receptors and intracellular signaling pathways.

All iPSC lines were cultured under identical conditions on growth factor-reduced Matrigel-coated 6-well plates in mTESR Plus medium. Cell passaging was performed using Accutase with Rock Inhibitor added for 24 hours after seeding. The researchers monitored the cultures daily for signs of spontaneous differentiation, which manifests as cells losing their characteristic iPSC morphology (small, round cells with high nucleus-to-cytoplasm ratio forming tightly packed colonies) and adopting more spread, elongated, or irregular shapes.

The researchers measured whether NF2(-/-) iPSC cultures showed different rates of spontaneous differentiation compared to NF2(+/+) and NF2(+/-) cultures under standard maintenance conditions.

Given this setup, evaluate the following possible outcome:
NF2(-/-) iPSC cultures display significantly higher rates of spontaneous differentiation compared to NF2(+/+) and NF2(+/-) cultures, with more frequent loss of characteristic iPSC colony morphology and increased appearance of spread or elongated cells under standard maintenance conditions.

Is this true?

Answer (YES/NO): YES